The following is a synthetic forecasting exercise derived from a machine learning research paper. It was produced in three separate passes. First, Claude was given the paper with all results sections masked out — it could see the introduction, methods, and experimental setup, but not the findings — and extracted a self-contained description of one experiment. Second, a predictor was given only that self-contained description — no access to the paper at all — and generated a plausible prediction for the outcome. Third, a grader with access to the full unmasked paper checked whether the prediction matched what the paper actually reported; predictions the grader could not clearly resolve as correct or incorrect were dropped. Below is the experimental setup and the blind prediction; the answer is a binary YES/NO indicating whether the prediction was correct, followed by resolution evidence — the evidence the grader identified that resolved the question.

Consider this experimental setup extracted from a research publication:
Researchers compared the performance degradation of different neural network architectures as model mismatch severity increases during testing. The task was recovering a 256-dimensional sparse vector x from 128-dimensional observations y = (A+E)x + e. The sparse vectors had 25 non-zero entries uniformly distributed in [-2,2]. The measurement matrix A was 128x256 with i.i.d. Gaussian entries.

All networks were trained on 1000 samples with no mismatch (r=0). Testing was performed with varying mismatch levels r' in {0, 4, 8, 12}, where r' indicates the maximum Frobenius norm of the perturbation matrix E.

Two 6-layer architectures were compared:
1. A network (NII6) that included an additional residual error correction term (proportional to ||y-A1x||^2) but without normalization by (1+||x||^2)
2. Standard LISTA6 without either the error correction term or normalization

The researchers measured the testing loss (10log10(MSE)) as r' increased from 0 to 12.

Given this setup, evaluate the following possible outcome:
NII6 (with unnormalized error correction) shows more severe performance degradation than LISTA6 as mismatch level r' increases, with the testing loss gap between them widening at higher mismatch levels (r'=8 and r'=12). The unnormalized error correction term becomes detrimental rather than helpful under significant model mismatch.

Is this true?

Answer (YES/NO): NO